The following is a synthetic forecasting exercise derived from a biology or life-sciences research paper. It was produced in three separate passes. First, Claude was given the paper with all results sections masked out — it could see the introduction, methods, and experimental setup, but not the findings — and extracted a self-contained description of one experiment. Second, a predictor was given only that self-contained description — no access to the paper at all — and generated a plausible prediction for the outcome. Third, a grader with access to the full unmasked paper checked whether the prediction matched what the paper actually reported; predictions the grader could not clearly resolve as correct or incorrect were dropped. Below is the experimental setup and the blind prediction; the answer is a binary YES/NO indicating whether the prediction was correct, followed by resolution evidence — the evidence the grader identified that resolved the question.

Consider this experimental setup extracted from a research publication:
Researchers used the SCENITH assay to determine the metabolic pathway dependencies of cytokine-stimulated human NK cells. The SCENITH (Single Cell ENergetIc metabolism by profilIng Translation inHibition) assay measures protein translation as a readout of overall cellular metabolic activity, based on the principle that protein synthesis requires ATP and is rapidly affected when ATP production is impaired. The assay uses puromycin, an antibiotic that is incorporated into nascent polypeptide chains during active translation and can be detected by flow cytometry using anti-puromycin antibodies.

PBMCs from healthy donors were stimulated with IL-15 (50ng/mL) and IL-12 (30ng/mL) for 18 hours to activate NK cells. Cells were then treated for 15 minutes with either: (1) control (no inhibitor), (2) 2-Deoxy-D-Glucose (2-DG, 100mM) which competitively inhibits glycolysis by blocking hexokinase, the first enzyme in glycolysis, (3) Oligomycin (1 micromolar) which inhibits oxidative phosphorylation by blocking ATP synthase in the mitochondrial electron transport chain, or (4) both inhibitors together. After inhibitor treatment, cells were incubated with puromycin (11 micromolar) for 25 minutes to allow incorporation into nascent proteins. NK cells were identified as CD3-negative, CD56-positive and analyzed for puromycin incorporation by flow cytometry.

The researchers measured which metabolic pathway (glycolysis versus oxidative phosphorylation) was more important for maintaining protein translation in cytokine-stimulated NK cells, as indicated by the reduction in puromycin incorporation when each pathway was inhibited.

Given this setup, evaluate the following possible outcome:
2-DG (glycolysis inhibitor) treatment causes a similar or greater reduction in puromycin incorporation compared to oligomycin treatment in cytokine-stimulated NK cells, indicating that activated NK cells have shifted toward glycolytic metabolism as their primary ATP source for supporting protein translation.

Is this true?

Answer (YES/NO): YES